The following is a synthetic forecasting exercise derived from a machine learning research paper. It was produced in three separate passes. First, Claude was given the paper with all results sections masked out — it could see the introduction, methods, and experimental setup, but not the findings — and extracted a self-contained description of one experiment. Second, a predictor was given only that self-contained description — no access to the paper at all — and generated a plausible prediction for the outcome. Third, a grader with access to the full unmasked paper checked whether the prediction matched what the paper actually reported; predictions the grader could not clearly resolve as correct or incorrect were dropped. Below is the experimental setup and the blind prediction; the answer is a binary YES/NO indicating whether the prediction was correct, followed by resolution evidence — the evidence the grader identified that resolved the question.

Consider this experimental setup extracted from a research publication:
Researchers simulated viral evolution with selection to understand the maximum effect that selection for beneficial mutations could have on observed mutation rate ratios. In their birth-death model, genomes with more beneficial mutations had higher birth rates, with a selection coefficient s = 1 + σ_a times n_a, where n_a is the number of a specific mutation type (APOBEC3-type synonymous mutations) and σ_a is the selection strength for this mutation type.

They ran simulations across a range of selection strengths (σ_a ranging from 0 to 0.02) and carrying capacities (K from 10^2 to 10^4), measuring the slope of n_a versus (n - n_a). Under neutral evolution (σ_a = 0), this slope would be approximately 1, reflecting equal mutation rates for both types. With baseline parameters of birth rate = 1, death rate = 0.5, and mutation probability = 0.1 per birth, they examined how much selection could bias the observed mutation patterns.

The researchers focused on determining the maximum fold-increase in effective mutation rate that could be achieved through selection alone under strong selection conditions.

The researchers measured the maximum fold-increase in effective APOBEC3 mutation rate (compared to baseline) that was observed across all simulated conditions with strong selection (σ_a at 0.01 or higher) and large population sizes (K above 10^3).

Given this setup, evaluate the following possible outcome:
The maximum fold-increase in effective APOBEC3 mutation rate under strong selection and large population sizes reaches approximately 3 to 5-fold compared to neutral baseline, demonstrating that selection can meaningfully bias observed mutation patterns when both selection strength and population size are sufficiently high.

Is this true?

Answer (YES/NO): NO